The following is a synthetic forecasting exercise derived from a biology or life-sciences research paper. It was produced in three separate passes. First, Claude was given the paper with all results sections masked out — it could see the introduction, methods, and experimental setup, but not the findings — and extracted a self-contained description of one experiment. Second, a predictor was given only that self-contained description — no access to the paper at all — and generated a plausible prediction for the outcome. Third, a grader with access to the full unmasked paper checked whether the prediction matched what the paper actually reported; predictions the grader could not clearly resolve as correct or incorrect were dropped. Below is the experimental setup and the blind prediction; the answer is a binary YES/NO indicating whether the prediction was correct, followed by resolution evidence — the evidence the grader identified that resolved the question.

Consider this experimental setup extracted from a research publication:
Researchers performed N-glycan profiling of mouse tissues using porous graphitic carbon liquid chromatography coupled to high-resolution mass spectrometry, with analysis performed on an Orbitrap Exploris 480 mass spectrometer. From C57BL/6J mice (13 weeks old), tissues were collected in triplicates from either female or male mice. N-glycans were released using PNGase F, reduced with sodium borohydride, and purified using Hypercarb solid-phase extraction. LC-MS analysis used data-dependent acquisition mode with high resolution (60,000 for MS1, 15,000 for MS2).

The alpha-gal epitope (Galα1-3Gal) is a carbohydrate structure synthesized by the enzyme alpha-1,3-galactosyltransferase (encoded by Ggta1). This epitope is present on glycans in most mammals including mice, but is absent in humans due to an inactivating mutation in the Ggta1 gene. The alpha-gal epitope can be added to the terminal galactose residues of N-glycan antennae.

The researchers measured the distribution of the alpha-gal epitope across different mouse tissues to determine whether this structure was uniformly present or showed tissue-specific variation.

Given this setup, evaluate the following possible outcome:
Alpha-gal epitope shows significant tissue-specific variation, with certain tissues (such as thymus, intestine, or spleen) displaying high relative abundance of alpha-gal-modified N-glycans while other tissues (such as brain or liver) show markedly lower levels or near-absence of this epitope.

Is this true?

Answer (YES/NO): NO